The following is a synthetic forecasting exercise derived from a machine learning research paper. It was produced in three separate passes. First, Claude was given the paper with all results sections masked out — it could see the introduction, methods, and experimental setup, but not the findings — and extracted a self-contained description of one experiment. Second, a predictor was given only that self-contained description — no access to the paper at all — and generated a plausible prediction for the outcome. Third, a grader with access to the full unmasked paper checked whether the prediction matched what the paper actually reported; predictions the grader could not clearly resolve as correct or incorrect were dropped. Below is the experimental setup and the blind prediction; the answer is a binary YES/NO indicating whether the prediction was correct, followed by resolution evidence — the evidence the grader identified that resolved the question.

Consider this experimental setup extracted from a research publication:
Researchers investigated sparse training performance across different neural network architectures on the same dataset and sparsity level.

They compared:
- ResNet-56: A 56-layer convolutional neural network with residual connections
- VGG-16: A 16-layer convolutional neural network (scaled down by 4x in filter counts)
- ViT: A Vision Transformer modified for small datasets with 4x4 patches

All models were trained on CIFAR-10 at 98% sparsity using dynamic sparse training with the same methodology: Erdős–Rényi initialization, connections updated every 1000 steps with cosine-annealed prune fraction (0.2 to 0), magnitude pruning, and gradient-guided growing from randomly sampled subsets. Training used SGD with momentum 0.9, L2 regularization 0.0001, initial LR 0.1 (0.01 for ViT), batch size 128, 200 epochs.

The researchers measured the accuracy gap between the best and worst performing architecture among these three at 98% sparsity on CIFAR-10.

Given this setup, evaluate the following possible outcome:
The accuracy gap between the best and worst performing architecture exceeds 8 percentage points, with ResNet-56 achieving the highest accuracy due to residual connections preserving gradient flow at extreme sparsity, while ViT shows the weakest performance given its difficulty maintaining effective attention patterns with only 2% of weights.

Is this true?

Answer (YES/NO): YES